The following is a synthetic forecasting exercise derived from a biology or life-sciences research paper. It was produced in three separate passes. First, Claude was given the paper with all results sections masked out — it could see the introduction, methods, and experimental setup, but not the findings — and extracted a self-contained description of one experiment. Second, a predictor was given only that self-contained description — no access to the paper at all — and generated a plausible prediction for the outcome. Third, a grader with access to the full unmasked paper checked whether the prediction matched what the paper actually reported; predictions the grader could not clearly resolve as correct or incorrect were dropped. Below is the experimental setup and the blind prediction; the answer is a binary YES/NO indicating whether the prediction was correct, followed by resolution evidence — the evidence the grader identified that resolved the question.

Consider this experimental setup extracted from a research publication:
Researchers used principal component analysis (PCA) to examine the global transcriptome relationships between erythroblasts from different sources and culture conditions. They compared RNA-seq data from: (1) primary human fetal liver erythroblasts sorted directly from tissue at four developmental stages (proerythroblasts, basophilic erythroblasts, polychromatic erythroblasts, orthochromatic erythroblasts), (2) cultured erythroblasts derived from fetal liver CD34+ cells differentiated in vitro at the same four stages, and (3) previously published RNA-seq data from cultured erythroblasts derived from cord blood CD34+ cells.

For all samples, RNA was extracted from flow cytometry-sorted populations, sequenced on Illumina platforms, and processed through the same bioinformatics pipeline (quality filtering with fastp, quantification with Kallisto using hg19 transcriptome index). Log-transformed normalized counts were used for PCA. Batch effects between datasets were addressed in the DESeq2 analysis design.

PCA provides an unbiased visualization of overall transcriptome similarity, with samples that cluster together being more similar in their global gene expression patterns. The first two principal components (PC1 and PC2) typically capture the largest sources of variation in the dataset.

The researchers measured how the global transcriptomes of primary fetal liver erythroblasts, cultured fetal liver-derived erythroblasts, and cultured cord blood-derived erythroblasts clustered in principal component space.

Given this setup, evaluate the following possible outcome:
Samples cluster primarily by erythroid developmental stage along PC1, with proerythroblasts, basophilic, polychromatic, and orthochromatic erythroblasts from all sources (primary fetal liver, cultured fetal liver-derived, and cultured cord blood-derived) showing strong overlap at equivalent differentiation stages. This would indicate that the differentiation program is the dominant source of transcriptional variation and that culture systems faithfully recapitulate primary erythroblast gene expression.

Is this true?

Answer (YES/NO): NO